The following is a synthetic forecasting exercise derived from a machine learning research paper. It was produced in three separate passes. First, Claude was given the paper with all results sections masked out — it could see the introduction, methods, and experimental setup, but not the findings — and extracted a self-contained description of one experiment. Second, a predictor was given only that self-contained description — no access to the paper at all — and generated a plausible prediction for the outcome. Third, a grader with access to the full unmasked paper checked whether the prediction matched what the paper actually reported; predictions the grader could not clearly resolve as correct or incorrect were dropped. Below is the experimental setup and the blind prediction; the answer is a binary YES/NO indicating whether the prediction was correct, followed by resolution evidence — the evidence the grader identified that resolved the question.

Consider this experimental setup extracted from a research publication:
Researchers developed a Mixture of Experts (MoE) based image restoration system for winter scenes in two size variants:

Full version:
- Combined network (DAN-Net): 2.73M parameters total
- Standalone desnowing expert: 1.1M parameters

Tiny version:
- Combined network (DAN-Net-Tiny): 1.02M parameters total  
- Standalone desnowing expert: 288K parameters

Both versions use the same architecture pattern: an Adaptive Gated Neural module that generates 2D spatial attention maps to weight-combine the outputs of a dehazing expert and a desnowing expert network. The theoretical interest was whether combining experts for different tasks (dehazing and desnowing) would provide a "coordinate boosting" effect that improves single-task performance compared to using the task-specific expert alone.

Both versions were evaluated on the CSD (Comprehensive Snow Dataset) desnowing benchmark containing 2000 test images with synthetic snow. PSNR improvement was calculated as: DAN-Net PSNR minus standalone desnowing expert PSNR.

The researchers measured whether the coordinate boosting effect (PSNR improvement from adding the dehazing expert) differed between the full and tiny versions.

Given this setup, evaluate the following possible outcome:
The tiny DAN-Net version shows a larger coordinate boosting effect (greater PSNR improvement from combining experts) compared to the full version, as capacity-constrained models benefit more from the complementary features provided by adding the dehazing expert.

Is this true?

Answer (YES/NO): NO